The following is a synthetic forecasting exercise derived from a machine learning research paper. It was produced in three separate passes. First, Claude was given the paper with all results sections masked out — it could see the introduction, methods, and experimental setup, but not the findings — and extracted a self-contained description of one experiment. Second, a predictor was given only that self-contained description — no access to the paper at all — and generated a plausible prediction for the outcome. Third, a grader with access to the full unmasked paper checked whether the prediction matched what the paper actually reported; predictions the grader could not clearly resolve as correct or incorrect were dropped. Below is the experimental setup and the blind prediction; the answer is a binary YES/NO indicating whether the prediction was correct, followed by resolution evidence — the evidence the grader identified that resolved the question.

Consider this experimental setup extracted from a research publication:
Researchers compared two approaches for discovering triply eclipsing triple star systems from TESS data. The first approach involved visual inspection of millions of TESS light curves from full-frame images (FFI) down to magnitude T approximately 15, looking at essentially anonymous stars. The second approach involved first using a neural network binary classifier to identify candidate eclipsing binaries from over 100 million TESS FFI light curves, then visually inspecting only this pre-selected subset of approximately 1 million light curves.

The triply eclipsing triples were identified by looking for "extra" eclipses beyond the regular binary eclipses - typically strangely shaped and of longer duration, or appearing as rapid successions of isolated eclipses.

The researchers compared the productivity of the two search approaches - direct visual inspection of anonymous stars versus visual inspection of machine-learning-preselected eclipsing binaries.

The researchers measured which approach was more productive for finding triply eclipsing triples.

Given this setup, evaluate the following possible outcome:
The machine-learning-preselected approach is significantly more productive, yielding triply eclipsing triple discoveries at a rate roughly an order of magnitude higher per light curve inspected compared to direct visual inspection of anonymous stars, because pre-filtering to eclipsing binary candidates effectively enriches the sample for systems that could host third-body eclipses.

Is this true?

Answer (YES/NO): NO